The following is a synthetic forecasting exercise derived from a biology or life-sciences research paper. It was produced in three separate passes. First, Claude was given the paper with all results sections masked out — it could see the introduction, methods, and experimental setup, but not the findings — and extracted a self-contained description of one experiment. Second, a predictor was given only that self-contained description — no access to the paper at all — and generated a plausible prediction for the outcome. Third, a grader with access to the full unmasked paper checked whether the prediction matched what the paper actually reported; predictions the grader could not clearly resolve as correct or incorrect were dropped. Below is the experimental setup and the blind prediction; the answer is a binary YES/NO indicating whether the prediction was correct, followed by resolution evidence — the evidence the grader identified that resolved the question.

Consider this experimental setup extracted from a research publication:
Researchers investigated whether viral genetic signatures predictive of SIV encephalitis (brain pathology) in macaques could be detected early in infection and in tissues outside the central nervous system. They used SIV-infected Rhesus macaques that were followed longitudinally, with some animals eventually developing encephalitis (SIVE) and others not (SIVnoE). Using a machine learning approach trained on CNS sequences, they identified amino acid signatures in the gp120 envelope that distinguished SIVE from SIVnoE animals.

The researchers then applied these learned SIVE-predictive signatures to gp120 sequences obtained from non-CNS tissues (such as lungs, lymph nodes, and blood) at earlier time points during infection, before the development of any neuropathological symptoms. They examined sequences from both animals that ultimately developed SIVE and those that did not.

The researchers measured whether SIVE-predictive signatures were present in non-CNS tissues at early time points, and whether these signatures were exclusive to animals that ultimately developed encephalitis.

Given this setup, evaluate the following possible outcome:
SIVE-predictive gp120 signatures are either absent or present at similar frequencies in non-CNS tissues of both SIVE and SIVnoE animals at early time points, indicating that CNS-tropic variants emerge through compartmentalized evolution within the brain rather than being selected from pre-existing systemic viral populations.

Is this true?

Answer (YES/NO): NO